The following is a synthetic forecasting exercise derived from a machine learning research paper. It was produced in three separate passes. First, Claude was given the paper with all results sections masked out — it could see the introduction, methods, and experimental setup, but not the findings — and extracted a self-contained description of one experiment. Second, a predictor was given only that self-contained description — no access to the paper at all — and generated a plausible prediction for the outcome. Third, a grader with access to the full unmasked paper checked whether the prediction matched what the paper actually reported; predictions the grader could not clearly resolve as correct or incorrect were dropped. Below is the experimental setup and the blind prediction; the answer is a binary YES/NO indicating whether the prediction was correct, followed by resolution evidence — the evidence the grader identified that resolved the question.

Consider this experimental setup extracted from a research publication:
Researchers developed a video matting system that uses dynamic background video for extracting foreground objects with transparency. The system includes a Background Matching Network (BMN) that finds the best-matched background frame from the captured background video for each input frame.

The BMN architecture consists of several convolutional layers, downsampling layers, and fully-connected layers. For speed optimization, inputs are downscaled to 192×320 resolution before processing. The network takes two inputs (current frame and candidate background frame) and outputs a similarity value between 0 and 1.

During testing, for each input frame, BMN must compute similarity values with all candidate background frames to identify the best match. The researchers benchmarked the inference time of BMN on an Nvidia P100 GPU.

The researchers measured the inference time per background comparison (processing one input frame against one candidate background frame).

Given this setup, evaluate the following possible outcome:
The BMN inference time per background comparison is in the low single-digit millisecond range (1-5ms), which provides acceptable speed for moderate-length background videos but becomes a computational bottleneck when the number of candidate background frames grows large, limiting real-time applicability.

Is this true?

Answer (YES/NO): YES